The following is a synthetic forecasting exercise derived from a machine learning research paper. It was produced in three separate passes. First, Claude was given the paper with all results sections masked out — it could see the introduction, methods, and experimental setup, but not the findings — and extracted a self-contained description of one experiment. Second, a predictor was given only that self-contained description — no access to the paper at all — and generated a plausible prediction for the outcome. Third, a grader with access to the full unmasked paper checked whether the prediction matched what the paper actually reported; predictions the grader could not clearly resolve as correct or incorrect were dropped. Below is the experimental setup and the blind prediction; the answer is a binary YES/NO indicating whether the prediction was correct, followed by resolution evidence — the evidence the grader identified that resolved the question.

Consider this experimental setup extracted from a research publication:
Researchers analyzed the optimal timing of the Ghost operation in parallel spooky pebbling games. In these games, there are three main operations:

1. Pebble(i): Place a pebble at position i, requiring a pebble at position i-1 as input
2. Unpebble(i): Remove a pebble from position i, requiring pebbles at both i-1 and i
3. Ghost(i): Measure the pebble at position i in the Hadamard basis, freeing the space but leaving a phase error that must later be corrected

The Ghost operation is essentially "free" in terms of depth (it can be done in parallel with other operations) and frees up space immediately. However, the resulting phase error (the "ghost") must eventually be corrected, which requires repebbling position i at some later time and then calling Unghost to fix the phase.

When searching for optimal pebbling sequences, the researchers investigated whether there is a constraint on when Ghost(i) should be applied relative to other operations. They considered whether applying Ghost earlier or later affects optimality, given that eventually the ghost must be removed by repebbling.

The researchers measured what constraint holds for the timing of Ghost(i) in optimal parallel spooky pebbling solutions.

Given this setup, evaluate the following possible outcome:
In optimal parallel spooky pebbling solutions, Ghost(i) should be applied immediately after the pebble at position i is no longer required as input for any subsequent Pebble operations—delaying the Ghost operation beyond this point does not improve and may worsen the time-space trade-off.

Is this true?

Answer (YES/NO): YES